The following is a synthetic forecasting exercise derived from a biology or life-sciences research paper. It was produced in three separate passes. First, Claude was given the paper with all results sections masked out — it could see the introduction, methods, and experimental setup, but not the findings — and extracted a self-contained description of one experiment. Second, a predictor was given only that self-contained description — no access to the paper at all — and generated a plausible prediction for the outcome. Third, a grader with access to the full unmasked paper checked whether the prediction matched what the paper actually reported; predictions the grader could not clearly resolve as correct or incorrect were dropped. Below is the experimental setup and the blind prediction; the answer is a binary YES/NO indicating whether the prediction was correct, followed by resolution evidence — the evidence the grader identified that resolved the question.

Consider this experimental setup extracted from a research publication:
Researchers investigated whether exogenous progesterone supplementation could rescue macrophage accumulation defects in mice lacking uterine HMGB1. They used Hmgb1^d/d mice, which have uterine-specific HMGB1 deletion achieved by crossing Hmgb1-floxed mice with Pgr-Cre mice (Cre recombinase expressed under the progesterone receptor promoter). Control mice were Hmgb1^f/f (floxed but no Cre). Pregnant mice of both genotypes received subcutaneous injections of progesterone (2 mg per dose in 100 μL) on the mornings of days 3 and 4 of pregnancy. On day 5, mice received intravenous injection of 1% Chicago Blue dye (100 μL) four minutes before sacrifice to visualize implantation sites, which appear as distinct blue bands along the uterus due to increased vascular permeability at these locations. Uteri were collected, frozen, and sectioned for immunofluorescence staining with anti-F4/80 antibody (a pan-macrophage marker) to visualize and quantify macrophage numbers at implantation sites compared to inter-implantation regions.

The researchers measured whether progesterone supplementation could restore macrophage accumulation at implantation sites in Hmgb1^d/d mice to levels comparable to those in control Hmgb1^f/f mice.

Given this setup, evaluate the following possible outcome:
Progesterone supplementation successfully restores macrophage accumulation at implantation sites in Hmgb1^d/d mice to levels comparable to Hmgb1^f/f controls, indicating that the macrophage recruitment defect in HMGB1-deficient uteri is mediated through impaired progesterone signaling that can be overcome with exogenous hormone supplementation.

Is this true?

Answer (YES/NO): NO